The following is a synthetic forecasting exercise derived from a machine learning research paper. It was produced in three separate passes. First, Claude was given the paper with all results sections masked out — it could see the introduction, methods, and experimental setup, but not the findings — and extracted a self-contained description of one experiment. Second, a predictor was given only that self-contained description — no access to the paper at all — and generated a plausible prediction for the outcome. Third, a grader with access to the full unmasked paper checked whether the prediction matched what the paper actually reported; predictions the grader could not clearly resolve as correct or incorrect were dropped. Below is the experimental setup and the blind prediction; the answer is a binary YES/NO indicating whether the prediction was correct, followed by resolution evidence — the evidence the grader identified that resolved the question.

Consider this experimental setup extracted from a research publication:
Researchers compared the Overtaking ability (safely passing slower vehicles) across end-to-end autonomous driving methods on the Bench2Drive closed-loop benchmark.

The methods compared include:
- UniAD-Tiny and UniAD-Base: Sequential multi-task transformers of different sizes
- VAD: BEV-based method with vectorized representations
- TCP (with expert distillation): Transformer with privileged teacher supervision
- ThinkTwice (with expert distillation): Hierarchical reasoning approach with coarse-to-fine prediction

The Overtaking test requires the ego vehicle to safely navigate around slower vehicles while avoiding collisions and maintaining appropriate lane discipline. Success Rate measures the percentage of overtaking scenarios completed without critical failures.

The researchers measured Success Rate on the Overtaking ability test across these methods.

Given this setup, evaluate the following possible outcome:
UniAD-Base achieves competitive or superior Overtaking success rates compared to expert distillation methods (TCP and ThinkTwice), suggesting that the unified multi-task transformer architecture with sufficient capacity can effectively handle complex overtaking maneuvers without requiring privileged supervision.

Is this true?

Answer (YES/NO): YES